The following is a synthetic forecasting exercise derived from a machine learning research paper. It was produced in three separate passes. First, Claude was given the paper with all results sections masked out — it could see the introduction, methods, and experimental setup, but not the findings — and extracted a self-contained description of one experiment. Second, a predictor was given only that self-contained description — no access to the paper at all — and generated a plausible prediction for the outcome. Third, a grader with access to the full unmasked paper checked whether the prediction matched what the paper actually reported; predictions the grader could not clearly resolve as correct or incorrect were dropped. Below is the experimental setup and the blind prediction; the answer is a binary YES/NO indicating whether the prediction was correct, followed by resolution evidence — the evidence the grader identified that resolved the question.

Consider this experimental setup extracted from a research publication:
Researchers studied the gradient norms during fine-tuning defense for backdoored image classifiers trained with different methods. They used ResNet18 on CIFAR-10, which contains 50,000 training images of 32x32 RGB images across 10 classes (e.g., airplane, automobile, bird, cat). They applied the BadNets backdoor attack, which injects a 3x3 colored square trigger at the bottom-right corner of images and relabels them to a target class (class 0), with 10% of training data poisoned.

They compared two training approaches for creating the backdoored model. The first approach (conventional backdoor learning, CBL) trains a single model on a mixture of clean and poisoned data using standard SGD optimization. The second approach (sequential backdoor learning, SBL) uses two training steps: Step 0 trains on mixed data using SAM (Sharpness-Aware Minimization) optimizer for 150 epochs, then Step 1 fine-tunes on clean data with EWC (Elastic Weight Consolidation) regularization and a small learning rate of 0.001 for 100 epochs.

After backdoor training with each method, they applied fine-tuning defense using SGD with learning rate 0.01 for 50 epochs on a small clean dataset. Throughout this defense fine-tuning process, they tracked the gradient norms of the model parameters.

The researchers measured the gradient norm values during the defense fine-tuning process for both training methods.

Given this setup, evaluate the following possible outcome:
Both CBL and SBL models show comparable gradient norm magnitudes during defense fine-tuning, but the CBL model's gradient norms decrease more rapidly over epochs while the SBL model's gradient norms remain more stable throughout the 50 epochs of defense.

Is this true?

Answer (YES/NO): NO